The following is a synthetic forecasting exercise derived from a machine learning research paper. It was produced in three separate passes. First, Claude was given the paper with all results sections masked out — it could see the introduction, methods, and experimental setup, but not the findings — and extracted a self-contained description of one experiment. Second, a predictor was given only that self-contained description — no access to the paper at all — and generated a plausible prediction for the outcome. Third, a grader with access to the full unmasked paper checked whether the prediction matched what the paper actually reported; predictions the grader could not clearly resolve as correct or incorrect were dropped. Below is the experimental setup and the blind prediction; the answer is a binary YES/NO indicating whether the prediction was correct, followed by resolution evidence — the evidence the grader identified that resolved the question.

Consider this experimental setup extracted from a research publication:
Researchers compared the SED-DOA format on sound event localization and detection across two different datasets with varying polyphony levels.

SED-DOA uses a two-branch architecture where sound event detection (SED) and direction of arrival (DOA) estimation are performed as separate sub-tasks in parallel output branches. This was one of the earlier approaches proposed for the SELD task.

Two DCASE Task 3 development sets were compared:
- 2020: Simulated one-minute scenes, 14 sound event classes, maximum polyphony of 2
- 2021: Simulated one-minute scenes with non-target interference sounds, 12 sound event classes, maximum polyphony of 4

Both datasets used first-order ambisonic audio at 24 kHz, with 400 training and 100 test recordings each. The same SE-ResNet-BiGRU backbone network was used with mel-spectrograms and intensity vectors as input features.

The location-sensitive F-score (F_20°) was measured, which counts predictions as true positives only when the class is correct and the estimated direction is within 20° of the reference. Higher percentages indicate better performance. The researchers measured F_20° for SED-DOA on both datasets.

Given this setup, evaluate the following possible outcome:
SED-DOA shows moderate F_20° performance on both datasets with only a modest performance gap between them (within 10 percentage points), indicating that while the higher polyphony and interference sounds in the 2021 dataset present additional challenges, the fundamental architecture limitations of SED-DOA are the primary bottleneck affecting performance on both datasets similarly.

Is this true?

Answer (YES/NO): NO